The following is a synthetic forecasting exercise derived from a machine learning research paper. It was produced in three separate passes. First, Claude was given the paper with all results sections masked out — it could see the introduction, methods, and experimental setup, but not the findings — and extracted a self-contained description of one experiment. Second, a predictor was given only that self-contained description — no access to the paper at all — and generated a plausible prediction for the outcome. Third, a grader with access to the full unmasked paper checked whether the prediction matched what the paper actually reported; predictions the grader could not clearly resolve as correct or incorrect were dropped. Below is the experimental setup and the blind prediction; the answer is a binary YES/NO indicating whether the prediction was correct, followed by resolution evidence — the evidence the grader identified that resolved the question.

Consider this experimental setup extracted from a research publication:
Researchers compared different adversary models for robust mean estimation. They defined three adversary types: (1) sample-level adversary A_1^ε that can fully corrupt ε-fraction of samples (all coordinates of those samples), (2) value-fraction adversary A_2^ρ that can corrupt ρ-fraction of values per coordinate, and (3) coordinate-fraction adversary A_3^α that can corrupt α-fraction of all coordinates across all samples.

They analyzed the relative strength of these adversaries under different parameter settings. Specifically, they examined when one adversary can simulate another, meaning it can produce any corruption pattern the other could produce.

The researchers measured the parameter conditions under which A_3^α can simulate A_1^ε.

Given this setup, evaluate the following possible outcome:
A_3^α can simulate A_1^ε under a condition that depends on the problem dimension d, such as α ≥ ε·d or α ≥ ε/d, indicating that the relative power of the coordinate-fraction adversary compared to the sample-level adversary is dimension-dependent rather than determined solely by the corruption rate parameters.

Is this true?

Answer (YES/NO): NO